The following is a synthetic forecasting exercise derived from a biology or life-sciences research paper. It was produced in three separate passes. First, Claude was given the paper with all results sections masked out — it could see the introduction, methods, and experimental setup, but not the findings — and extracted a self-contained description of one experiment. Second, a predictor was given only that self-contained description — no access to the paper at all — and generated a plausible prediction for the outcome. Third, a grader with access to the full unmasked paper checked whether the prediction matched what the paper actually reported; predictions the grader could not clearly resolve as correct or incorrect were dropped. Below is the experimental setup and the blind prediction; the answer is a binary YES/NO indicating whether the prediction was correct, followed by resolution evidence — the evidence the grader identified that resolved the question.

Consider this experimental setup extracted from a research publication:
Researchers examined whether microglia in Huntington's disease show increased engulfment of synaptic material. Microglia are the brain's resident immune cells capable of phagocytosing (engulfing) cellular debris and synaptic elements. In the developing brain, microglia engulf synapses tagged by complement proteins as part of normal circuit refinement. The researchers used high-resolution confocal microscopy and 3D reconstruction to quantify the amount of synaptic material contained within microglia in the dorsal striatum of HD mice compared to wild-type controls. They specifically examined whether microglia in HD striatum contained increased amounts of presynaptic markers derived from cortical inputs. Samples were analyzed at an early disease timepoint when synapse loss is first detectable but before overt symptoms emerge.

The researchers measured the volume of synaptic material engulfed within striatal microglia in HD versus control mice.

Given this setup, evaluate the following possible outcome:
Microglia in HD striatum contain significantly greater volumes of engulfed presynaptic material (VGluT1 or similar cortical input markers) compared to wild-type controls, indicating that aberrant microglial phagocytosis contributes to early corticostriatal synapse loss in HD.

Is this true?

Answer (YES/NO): YES